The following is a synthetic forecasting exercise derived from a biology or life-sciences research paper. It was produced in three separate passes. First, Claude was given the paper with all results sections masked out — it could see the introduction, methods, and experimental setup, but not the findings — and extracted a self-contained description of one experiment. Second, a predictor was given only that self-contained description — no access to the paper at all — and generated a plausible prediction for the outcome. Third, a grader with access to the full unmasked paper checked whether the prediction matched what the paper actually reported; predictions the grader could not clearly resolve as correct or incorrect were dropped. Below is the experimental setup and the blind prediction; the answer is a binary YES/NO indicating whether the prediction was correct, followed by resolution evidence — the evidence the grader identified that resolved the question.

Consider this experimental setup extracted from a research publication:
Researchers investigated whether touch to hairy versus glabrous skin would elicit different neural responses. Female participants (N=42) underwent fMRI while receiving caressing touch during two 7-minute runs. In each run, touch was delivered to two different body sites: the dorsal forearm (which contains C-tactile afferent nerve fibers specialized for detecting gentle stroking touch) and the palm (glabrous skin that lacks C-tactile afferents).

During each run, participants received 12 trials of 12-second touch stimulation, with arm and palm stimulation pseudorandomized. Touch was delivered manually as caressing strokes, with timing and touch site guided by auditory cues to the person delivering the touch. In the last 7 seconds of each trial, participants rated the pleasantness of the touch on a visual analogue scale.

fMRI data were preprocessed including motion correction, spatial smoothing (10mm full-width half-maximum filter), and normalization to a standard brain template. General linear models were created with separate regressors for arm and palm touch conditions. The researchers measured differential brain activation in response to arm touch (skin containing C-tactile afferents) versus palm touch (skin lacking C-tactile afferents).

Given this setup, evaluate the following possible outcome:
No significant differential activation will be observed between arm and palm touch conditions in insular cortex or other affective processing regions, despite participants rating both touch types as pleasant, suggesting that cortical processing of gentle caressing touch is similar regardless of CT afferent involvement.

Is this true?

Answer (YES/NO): YES